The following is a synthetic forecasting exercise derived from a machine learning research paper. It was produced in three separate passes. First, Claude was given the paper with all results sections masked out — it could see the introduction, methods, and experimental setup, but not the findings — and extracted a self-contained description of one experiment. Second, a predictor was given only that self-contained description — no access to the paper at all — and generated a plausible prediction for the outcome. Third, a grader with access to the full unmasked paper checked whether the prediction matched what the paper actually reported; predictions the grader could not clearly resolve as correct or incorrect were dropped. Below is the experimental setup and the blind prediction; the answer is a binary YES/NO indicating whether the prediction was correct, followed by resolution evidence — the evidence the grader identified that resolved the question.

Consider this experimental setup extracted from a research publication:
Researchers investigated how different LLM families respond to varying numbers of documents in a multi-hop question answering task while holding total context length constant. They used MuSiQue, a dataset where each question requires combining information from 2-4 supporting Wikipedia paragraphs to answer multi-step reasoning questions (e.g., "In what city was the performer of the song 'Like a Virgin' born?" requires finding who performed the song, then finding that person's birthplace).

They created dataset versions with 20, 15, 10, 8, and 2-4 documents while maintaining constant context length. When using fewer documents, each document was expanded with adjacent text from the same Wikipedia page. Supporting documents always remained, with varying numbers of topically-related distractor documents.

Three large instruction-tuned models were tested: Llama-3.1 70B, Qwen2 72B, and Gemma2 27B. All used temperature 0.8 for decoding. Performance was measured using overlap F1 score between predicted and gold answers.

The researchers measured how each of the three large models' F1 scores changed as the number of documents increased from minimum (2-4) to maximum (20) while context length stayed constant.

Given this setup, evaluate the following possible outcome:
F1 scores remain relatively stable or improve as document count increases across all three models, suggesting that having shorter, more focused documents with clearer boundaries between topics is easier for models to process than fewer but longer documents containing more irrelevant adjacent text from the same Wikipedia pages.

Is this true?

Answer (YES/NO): NO